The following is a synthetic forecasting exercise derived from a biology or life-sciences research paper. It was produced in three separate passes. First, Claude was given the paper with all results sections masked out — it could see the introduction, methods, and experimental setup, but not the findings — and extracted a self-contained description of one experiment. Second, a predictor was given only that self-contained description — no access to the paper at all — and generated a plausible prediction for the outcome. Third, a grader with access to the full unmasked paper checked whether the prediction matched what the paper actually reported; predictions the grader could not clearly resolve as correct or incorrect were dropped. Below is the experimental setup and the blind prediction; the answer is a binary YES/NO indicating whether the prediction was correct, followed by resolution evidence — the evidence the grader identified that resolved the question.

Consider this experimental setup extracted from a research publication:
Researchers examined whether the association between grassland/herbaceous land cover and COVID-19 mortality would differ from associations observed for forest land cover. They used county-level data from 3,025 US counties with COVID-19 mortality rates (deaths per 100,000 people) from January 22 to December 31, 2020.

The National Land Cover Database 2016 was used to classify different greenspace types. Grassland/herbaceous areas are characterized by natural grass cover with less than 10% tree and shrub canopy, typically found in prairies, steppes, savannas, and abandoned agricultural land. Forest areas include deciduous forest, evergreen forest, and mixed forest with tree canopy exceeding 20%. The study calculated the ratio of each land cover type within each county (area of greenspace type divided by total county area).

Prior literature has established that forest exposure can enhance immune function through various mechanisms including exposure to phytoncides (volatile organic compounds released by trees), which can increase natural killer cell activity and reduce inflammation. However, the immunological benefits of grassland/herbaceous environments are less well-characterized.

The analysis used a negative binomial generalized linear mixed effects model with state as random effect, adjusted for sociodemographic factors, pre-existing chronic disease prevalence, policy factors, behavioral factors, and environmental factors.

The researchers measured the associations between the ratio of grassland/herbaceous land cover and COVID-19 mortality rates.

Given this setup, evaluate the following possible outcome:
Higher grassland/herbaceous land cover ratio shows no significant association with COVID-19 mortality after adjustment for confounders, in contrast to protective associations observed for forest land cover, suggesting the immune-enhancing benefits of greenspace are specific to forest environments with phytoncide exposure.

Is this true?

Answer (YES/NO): YES